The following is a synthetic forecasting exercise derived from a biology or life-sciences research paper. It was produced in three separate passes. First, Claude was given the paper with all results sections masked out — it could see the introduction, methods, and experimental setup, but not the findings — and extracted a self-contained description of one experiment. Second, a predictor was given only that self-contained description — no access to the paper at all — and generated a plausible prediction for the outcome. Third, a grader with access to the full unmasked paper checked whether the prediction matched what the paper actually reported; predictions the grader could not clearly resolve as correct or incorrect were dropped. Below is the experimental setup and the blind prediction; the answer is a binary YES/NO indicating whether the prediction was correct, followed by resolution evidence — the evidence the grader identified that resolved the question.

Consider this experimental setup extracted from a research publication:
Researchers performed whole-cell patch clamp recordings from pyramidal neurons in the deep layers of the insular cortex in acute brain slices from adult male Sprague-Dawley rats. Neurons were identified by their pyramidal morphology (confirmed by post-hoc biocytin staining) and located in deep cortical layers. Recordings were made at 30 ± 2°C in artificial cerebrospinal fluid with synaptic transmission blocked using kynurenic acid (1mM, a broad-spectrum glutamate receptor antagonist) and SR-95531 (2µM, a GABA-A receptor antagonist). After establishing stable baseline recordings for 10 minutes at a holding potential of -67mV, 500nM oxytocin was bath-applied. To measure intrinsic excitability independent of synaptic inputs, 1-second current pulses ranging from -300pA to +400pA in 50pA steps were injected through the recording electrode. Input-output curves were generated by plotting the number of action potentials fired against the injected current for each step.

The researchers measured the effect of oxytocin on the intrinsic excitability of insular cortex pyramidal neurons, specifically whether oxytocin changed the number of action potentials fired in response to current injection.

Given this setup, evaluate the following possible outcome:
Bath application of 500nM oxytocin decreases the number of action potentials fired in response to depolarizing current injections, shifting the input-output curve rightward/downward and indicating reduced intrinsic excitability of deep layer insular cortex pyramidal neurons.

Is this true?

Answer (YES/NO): NO